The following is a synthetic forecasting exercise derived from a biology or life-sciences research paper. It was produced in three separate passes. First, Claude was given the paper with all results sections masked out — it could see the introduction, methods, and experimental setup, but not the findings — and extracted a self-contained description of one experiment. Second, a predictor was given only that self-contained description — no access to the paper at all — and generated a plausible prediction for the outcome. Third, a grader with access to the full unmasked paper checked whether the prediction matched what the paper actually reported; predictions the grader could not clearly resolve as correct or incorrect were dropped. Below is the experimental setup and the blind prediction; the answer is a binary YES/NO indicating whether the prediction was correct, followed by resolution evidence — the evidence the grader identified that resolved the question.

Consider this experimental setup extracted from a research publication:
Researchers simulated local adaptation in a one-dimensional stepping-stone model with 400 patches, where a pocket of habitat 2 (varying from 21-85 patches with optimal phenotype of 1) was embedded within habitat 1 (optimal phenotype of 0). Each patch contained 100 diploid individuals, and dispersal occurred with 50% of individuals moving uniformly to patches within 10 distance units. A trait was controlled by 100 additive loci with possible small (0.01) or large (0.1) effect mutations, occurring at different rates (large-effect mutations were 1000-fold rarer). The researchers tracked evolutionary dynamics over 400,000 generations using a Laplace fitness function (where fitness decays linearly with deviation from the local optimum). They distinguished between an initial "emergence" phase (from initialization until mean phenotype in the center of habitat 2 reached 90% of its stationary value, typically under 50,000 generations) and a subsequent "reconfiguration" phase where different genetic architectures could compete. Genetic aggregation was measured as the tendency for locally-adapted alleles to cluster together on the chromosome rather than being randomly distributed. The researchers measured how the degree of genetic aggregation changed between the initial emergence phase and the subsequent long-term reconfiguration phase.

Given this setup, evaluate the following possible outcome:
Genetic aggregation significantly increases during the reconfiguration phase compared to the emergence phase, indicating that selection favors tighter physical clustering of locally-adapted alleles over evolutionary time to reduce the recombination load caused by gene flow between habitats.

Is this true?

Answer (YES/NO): YES